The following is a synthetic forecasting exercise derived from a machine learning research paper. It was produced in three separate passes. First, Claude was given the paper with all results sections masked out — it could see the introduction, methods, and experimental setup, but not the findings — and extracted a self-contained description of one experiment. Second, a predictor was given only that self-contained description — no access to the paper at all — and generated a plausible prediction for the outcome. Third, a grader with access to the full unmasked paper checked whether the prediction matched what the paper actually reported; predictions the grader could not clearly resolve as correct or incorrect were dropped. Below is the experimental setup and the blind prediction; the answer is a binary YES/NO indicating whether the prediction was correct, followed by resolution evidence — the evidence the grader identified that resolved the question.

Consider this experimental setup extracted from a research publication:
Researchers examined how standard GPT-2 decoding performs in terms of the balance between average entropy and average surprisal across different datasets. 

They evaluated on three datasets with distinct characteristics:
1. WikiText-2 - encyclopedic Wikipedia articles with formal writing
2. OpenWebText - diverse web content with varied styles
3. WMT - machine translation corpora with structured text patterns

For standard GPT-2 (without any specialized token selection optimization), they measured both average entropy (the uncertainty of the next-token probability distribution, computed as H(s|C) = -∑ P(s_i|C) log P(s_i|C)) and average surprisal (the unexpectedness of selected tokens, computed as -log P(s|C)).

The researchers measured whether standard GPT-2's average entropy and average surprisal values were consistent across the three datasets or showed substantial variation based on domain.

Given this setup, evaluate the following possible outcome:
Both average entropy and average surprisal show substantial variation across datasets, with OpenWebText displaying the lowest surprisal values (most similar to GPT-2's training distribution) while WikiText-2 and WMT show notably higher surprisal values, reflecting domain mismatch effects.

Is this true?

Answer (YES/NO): NO